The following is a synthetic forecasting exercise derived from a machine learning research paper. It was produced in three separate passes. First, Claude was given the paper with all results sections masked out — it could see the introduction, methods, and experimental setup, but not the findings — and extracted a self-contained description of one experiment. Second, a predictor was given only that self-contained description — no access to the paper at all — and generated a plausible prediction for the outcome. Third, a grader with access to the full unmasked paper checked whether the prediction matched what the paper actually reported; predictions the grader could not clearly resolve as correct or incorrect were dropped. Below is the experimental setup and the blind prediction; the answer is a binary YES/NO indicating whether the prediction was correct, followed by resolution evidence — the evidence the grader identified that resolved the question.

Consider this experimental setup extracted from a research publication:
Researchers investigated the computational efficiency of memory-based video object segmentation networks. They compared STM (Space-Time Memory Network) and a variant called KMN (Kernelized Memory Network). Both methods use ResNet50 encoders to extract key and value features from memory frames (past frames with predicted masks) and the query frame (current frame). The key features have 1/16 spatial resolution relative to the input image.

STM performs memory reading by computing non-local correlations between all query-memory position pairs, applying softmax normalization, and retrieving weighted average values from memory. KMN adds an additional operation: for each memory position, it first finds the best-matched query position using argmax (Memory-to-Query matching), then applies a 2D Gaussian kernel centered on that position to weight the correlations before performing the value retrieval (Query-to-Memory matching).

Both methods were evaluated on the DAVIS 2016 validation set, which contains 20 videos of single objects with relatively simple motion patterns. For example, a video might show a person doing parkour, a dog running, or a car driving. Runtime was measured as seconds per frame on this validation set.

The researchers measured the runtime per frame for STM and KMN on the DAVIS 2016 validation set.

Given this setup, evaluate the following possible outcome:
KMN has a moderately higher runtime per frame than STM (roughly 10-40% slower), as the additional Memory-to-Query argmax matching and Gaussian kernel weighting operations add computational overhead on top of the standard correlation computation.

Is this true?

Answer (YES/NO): NO